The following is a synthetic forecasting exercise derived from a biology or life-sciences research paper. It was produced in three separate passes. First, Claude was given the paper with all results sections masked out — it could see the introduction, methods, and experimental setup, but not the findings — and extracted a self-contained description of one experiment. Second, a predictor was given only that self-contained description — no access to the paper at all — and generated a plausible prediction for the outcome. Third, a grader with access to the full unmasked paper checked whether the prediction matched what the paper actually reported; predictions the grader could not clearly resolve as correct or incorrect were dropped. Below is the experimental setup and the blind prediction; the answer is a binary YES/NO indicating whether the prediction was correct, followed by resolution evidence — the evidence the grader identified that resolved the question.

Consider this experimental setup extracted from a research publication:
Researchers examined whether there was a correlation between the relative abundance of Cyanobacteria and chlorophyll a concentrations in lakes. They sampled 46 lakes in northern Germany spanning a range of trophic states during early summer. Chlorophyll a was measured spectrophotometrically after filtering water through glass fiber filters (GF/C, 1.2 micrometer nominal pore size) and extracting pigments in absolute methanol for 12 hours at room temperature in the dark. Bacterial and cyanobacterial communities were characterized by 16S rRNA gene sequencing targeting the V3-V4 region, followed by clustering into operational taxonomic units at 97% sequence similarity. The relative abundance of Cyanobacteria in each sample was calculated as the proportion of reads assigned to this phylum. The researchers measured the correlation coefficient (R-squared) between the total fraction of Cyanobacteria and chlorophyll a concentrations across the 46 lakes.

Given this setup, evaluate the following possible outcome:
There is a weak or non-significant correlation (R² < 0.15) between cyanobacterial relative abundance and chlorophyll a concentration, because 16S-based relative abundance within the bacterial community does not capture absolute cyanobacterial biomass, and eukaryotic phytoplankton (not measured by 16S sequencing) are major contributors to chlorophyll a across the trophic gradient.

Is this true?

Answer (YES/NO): NO